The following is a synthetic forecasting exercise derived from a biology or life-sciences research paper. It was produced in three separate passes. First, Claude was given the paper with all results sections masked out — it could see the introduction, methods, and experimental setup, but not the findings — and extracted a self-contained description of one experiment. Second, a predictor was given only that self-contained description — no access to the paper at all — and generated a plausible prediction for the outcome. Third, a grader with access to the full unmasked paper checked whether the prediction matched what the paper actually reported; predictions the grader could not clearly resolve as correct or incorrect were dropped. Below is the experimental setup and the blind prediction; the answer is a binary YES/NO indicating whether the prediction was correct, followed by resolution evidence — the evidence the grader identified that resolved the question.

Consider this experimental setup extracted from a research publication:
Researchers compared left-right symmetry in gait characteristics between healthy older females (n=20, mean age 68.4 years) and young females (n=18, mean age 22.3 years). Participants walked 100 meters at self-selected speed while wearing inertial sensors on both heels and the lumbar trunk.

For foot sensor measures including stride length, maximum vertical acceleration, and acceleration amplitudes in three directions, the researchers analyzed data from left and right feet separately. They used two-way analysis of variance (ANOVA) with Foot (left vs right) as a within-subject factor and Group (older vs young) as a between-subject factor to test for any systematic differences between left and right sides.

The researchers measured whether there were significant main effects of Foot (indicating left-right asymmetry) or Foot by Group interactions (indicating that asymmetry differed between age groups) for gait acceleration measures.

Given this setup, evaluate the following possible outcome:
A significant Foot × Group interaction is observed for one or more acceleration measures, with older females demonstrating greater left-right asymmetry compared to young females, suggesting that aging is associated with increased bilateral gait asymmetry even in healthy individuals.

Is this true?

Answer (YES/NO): NO